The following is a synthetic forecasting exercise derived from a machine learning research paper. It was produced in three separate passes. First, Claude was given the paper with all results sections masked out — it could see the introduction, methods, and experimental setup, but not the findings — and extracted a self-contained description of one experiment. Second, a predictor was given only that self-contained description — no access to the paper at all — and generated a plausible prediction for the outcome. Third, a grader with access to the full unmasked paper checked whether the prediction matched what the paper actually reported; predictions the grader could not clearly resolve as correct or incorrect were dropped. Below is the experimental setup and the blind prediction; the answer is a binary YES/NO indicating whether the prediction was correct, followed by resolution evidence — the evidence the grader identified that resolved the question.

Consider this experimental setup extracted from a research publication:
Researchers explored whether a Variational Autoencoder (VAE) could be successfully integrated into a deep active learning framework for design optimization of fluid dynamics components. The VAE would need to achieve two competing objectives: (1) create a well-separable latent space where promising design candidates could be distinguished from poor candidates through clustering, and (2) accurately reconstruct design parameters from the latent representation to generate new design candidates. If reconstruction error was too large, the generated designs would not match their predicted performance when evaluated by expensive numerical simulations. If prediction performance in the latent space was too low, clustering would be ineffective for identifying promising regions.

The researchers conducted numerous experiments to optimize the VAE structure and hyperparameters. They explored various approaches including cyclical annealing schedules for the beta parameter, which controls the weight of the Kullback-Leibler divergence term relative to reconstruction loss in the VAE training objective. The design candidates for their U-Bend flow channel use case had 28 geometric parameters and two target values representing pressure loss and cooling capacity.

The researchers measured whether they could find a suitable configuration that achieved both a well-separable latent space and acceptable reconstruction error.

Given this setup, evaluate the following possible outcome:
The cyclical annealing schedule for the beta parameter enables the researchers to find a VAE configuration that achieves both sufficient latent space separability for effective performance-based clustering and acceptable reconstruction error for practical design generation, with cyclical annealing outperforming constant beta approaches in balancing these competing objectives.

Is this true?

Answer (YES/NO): NO